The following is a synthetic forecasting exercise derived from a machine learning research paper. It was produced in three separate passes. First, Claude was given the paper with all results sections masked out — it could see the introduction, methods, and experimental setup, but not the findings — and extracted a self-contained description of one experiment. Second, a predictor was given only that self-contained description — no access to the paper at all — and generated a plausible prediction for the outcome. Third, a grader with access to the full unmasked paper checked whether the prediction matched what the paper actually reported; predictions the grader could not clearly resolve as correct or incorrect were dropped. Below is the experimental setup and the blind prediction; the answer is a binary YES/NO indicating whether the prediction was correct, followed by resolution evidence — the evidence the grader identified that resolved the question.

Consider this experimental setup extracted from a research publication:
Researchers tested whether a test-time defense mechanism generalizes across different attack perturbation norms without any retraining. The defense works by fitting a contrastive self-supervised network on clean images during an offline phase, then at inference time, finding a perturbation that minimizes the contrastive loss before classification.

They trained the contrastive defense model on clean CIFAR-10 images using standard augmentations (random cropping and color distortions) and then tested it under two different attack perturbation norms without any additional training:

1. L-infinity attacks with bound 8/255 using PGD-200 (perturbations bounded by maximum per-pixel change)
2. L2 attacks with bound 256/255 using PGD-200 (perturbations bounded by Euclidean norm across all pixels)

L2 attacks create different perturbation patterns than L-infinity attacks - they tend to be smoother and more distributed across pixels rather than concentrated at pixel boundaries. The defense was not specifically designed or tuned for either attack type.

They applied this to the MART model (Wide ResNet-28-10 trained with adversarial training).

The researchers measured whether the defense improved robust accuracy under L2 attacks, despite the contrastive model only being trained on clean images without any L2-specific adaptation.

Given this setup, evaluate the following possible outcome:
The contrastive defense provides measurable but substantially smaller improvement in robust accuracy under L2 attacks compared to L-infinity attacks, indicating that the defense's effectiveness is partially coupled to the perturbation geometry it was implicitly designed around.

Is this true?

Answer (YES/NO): NO